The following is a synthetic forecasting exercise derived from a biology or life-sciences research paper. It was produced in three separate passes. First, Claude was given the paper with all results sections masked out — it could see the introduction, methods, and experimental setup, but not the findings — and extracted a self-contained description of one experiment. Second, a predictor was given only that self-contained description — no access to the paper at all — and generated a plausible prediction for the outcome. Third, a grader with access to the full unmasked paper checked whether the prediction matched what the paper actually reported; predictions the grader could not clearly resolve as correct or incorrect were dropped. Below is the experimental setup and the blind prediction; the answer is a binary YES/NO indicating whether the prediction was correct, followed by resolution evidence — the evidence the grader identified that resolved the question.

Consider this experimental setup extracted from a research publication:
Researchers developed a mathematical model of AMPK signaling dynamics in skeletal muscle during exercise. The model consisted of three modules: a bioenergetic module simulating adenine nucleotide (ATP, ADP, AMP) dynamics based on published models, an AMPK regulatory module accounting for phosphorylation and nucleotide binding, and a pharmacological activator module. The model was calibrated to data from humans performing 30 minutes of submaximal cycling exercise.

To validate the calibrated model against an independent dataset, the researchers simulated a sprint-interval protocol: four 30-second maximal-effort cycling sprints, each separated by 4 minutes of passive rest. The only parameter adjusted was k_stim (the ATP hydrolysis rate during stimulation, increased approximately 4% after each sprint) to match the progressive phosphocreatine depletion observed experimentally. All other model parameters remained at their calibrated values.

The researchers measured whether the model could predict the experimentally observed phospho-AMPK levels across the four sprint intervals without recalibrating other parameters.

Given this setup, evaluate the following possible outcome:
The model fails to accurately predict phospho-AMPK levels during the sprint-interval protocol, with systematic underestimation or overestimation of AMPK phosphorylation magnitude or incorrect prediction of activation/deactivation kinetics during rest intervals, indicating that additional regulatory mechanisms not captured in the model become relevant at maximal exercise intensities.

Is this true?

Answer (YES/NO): NO